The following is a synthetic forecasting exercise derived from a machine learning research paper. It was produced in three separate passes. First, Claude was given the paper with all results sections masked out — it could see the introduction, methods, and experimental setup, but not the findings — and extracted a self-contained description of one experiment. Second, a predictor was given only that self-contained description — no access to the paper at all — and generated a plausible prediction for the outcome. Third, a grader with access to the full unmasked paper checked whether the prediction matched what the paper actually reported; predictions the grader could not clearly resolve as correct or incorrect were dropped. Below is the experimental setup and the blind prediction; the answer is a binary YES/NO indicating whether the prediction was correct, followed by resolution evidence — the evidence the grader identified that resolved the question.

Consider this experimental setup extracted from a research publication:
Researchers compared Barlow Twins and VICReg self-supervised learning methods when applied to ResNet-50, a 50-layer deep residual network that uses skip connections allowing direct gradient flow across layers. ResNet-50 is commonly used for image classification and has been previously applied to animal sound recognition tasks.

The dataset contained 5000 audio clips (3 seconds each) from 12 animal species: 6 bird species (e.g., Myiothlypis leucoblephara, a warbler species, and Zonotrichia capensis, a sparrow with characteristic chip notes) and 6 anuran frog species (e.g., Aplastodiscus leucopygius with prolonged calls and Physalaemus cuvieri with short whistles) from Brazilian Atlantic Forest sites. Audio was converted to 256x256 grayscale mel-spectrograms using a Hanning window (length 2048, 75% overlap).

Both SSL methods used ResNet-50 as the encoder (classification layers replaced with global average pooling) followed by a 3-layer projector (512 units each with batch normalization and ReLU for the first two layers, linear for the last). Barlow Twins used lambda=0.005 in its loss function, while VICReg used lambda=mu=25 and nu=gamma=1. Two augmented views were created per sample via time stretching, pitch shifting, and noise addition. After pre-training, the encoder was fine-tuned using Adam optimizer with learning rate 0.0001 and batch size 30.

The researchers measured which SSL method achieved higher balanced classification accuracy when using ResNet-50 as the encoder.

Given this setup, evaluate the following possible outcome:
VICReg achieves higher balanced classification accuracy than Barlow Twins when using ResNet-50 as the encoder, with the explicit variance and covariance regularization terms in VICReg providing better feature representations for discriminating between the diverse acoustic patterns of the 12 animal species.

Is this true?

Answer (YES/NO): YES